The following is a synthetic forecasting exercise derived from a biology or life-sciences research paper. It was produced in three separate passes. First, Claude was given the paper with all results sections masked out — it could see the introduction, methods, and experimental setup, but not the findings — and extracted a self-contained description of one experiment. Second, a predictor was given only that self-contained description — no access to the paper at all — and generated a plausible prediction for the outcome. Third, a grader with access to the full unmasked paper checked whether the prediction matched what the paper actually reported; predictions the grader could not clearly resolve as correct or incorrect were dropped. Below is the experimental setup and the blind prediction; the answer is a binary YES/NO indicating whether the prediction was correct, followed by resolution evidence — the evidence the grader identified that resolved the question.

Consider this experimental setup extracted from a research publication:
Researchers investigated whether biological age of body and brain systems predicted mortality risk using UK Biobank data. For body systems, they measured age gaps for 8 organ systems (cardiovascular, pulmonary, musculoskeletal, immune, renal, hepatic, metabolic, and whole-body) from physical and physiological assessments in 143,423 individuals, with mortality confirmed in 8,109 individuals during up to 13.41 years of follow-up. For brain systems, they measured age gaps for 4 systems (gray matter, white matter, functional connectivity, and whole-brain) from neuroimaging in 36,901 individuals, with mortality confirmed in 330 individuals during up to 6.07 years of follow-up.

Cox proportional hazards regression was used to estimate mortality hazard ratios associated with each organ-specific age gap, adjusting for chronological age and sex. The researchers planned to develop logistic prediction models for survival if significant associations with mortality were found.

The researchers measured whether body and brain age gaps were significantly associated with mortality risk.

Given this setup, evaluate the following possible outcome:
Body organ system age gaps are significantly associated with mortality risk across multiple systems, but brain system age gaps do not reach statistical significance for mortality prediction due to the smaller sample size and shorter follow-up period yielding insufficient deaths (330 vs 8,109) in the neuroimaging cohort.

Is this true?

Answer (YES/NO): YES